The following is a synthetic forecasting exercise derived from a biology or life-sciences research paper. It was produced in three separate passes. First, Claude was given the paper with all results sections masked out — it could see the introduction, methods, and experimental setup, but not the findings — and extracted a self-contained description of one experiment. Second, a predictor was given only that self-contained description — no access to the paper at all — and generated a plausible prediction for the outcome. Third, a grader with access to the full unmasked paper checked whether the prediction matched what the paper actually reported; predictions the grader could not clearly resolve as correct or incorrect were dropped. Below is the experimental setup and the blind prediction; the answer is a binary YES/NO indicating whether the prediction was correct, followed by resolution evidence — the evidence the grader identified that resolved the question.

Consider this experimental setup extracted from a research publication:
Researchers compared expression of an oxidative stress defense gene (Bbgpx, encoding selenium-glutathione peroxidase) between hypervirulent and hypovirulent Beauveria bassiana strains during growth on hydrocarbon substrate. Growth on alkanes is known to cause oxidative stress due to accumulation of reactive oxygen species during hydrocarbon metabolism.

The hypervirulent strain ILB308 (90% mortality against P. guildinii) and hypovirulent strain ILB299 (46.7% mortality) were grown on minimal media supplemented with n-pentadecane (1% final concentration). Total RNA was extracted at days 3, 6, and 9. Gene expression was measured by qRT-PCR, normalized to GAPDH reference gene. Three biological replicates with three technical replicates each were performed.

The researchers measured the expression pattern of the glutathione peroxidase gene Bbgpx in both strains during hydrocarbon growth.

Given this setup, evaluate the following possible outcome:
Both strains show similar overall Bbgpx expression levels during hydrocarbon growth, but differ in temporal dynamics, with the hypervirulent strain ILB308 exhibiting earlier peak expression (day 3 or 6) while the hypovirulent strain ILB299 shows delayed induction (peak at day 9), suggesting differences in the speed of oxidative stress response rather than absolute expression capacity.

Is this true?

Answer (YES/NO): NO